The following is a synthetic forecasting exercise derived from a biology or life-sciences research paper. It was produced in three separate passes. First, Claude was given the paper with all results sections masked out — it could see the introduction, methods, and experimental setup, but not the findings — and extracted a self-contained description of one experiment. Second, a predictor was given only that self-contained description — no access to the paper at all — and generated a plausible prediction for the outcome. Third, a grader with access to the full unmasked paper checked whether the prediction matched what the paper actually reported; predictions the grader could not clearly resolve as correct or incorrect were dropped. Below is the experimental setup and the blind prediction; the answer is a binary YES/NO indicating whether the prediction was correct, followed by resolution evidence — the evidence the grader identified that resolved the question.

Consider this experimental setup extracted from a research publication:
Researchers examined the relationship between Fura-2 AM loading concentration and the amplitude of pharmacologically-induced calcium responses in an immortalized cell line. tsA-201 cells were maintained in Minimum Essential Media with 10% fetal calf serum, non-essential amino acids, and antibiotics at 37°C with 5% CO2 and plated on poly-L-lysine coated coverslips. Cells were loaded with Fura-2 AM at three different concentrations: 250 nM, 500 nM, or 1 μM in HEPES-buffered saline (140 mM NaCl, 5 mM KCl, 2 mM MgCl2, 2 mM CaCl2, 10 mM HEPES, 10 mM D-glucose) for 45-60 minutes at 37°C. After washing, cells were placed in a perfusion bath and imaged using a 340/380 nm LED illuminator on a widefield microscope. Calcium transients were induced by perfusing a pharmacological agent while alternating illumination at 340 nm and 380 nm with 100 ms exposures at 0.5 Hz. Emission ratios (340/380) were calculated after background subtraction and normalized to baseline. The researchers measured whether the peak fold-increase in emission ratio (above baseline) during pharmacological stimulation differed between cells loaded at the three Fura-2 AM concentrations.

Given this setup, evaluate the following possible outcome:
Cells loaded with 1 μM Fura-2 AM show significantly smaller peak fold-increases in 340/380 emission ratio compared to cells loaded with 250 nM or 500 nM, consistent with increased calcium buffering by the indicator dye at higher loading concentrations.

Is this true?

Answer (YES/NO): NO